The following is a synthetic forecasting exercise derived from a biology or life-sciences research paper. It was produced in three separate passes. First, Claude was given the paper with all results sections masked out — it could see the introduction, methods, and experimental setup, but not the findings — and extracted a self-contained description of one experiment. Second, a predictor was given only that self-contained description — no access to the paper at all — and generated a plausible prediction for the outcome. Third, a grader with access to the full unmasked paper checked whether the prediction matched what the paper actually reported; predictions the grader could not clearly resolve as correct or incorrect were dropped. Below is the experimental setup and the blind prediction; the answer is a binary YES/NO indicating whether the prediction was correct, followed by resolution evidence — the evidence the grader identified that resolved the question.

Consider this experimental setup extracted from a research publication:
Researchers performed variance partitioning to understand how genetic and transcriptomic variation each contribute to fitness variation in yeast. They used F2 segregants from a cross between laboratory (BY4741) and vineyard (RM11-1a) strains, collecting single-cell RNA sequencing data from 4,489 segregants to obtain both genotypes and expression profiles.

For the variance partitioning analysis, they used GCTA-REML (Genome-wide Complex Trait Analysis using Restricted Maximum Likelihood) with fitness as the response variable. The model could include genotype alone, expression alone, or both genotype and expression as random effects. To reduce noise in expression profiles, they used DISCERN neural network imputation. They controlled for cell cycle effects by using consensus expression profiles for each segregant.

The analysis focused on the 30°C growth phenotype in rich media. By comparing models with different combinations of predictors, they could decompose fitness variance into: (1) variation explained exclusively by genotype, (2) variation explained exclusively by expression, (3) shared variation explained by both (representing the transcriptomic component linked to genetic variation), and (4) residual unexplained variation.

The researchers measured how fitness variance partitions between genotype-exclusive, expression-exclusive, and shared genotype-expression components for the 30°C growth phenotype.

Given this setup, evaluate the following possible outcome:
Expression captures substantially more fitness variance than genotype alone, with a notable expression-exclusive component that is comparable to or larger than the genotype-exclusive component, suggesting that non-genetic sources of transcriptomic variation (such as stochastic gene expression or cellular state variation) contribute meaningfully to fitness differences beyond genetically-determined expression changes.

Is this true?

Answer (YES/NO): NO